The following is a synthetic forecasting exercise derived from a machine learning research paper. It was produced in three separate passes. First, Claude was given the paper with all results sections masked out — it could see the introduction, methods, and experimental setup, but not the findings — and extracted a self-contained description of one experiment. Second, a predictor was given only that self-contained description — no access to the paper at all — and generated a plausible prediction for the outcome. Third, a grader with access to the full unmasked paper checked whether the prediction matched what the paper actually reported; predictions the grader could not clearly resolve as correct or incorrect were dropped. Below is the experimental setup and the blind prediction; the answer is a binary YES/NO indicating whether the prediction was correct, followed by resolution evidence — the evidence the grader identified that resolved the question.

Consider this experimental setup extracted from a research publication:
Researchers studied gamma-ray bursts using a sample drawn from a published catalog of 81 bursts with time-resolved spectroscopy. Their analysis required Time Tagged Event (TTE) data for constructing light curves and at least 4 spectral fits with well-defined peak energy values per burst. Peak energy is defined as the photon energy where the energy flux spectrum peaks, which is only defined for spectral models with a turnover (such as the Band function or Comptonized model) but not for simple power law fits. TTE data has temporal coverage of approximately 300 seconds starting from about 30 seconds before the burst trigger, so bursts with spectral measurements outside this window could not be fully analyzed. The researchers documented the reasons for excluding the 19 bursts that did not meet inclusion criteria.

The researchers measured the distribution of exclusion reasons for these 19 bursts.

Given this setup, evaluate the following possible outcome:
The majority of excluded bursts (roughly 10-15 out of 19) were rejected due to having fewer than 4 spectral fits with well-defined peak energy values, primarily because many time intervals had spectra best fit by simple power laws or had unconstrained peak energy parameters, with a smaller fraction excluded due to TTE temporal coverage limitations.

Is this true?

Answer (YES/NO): NO